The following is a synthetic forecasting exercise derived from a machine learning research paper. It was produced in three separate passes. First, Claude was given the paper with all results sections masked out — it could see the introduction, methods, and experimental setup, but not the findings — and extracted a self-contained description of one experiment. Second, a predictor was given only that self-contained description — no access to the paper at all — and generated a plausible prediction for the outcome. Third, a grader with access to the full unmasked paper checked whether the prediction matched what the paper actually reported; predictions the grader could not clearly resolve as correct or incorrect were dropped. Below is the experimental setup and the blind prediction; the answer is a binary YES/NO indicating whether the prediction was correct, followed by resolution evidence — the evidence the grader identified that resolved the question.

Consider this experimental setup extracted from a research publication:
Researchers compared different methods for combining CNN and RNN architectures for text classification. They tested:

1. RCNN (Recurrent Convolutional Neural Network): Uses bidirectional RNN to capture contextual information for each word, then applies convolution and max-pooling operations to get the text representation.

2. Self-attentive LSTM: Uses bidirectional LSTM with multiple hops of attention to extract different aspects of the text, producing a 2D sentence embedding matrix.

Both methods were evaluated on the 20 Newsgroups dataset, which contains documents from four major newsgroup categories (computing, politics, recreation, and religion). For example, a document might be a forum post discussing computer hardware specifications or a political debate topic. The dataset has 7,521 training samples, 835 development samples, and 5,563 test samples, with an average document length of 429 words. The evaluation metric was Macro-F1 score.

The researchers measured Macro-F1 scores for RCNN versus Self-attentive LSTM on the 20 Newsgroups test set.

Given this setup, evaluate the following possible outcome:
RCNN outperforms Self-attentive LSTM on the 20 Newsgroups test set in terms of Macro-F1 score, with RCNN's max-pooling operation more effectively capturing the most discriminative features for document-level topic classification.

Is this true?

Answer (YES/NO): NO